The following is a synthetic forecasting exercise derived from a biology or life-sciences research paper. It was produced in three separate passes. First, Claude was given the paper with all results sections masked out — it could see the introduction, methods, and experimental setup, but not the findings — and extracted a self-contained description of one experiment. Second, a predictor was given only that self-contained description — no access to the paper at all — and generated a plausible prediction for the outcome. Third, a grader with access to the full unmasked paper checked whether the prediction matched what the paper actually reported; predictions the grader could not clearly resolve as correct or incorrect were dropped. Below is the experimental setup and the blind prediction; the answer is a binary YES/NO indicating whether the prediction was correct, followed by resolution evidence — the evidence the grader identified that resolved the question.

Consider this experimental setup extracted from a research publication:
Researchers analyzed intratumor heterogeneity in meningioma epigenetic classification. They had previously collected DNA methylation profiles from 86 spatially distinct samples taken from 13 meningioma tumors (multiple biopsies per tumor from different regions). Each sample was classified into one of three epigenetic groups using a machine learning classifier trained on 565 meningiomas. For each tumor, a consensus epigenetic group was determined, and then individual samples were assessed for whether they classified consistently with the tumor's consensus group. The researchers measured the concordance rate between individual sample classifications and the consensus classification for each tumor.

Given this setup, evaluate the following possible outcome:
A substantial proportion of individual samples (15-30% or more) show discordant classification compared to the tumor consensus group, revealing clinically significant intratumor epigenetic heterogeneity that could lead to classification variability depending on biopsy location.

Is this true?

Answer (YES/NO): NO